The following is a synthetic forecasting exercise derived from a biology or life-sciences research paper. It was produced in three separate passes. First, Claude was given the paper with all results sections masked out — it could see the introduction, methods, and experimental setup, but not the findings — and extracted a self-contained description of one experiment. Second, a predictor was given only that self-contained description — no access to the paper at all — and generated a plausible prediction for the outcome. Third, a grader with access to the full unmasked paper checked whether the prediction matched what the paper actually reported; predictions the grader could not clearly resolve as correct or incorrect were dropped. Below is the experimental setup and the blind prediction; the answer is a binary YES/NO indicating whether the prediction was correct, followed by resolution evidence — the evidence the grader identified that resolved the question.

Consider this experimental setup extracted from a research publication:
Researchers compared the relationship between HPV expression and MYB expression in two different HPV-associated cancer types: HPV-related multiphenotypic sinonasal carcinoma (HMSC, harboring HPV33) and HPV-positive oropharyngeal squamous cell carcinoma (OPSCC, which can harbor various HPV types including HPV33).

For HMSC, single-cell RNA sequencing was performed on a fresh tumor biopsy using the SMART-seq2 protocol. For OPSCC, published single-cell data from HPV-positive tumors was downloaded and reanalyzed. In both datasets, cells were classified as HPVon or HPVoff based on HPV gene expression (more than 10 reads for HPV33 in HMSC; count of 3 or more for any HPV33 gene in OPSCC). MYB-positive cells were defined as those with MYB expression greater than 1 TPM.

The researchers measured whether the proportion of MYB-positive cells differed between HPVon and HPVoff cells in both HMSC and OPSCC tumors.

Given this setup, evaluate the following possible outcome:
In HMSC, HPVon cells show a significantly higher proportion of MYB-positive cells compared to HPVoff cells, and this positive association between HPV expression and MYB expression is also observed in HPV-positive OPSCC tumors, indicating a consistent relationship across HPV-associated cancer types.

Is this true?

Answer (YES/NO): YES